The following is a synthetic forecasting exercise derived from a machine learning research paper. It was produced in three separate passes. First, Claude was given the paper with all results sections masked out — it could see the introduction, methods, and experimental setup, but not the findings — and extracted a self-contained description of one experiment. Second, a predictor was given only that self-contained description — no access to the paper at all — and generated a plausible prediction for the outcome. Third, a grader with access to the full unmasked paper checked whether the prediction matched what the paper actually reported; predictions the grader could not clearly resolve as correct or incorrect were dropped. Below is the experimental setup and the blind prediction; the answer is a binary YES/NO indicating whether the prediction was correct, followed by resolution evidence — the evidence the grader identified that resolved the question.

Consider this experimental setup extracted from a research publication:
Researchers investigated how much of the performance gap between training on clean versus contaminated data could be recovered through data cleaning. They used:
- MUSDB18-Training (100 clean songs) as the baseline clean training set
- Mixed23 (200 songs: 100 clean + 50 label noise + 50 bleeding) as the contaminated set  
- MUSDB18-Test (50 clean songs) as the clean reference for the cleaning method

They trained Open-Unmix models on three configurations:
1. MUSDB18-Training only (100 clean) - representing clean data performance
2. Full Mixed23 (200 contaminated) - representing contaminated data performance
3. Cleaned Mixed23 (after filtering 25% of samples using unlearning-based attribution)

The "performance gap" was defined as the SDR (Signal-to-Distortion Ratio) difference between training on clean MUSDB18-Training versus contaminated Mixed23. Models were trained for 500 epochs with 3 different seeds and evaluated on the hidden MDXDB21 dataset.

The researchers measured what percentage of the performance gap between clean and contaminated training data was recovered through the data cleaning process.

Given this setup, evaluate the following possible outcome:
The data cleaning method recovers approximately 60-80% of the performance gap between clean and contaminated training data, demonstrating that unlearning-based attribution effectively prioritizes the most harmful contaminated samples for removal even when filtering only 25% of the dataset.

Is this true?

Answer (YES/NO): YES